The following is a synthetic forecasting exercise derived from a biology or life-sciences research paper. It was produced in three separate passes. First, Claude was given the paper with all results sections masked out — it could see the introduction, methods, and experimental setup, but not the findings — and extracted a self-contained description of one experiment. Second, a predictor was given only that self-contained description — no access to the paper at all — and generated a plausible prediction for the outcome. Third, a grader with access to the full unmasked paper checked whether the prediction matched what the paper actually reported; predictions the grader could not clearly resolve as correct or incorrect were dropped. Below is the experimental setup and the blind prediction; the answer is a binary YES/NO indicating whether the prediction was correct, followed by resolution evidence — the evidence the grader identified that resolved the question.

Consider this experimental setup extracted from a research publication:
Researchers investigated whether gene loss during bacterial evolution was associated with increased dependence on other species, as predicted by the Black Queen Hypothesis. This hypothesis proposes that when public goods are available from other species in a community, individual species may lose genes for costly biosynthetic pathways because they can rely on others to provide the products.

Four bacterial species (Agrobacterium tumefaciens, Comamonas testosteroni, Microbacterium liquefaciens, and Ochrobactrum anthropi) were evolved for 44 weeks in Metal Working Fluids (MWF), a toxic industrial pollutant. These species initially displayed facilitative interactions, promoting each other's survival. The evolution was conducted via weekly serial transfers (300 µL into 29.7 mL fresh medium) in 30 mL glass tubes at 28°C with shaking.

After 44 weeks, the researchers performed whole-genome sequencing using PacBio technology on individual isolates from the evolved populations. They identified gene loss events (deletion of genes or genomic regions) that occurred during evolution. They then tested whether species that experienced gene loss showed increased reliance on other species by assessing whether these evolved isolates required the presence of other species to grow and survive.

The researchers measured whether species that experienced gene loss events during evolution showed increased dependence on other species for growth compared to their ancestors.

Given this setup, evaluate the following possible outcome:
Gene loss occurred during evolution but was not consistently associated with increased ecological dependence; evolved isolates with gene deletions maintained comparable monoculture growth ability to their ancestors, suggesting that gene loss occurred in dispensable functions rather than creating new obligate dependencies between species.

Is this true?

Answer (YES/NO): YES